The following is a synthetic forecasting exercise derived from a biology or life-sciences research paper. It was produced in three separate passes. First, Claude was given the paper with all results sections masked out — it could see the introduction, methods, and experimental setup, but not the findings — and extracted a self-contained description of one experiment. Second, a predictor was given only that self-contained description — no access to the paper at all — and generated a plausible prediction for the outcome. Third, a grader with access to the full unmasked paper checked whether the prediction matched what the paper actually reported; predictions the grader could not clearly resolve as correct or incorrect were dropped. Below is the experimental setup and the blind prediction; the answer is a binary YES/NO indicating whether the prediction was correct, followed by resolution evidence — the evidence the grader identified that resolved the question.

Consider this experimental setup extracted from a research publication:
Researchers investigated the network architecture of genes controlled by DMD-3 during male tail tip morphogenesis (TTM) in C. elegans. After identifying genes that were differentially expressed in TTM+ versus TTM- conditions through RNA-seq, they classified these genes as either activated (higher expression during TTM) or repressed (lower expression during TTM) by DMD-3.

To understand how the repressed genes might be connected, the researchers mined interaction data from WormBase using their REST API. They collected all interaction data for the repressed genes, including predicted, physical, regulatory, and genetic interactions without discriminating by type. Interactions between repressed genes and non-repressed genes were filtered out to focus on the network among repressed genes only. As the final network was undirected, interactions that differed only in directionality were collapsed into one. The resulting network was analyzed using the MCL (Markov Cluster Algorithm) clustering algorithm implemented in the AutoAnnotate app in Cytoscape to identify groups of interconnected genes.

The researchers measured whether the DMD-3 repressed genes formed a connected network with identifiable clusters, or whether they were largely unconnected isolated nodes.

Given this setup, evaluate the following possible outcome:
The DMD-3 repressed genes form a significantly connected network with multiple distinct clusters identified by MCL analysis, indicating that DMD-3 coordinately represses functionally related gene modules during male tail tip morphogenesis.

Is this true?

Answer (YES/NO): YES